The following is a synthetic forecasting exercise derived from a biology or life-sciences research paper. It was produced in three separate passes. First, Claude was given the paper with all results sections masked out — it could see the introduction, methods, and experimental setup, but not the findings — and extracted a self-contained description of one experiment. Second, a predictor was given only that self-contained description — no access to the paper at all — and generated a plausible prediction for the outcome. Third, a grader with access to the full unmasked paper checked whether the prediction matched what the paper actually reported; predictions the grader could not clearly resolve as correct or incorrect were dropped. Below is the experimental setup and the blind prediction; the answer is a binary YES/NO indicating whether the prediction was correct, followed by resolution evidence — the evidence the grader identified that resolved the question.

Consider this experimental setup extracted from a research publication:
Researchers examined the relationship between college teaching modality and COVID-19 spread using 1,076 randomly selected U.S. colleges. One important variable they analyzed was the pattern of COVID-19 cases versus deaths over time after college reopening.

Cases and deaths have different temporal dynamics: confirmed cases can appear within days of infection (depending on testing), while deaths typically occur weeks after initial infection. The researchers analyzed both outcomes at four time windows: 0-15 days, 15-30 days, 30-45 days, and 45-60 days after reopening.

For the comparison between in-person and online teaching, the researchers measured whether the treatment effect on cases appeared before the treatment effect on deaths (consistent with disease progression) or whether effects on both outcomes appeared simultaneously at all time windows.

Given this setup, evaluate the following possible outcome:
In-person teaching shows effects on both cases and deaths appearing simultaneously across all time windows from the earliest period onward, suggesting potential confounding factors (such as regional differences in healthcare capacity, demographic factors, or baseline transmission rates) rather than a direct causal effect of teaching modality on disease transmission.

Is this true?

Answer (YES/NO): NO